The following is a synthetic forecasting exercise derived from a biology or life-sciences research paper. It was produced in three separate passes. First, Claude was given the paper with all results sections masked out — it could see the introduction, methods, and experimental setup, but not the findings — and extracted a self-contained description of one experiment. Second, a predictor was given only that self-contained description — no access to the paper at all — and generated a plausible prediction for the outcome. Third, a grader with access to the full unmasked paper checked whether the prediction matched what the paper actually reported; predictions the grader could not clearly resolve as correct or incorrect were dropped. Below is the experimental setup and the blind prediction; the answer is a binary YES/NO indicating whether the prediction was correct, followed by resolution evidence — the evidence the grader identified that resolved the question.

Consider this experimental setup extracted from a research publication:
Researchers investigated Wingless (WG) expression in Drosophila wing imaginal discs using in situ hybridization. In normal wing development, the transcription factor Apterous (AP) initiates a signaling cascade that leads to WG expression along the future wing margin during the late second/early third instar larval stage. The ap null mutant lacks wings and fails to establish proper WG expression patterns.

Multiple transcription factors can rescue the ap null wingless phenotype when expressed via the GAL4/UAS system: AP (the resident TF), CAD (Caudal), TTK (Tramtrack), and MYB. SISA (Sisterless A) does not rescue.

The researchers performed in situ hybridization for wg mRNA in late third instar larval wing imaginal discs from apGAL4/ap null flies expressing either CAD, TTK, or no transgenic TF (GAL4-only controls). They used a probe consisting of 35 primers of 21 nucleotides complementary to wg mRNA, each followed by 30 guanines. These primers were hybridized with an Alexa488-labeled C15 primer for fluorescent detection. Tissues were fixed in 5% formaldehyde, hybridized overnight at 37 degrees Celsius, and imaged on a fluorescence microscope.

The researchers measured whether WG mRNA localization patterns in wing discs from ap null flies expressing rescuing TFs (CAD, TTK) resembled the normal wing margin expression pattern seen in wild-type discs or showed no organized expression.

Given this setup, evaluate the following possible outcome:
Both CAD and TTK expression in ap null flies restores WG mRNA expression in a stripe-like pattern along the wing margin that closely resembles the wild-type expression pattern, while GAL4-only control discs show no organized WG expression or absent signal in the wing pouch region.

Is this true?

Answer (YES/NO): NO